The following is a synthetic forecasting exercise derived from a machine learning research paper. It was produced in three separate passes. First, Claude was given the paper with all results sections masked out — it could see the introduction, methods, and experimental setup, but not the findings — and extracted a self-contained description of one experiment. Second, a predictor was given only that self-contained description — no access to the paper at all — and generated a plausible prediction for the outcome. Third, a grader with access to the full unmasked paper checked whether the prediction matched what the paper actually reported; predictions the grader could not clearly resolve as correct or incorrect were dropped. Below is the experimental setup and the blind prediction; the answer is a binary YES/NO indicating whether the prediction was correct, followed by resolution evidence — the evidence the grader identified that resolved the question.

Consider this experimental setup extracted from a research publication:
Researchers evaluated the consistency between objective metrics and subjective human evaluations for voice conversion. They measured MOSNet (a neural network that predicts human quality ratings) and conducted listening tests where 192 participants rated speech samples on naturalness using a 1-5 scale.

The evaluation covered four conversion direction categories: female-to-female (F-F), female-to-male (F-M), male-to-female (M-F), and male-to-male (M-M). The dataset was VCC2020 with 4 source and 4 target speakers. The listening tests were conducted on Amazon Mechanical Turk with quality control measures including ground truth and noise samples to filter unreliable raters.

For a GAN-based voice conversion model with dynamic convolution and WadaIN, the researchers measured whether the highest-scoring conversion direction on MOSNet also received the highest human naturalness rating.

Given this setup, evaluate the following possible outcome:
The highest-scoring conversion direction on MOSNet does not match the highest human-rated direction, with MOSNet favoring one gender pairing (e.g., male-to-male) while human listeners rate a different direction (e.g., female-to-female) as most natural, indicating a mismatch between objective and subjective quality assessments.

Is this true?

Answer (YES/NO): YES